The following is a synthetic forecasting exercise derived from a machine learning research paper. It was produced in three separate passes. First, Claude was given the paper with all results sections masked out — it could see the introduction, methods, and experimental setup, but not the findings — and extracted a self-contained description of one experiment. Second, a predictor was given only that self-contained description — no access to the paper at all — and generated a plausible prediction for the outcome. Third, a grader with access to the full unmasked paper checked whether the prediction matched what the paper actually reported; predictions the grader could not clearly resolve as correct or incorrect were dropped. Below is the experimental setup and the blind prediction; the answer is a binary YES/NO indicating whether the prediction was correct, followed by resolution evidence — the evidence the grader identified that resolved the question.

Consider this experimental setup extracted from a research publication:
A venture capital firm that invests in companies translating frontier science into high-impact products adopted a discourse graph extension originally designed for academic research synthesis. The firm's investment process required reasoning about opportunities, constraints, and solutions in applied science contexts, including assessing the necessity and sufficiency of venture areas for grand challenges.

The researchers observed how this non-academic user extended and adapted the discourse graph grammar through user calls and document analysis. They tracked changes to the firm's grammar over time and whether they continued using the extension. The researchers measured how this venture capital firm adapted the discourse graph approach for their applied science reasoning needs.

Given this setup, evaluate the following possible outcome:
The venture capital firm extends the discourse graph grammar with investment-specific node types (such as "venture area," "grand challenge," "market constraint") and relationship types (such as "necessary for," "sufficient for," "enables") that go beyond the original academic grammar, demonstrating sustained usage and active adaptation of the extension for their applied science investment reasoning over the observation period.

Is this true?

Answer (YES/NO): NO